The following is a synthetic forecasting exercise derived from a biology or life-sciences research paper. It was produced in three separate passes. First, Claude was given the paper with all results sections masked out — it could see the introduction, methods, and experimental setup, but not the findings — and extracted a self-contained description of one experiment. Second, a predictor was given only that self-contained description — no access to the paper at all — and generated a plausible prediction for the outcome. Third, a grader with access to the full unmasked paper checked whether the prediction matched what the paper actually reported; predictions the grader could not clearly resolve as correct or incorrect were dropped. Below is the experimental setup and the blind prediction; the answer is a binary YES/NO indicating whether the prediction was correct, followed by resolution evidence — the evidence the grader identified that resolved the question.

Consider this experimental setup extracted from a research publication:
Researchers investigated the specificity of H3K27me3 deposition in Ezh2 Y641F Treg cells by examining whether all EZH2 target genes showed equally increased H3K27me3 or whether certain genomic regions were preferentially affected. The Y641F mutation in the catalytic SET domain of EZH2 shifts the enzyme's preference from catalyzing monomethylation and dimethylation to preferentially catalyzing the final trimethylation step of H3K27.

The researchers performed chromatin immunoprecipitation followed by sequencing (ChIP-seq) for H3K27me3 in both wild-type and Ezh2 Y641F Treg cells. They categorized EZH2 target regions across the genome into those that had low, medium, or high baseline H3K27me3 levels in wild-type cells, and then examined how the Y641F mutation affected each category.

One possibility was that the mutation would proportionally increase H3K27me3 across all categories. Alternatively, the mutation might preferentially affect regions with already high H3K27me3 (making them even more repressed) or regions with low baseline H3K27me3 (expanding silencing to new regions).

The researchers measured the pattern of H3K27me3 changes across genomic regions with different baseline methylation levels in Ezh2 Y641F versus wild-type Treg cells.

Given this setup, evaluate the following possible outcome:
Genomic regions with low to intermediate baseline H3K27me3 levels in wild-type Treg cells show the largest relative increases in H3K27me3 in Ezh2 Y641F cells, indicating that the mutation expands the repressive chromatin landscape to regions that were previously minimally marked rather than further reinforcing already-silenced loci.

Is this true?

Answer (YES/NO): YES